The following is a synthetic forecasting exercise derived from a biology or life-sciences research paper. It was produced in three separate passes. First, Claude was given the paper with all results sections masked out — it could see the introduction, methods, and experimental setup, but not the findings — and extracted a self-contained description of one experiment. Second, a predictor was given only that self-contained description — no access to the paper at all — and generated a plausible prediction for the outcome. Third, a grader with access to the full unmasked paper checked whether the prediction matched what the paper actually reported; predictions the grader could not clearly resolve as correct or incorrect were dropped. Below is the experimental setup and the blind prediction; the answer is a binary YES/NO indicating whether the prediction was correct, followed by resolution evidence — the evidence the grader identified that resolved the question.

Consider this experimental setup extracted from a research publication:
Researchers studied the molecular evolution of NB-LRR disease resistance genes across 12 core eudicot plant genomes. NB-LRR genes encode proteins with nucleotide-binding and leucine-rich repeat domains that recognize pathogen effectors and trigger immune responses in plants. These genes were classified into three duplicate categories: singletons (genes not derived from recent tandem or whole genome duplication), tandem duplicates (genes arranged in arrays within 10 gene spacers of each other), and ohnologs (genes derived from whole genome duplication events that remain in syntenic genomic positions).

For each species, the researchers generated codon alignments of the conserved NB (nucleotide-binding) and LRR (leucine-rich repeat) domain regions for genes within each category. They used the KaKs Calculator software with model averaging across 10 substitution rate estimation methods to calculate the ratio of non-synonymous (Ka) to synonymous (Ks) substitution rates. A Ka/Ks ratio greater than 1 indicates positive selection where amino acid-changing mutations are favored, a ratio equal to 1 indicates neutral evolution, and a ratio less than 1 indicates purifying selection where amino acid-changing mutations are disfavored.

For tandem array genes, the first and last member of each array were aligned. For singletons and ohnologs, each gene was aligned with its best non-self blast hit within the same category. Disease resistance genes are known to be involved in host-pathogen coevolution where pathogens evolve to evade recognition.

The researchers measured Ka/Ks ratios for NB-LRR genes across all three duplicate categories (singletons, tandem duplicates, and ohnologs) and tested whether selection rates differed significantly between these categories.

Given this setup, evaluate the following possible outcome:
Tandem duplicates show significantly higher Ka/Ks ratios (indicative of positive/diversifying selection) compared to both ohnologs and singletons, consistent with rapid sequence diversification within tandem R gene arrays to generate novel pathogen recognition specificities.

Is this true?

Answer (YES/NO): YES